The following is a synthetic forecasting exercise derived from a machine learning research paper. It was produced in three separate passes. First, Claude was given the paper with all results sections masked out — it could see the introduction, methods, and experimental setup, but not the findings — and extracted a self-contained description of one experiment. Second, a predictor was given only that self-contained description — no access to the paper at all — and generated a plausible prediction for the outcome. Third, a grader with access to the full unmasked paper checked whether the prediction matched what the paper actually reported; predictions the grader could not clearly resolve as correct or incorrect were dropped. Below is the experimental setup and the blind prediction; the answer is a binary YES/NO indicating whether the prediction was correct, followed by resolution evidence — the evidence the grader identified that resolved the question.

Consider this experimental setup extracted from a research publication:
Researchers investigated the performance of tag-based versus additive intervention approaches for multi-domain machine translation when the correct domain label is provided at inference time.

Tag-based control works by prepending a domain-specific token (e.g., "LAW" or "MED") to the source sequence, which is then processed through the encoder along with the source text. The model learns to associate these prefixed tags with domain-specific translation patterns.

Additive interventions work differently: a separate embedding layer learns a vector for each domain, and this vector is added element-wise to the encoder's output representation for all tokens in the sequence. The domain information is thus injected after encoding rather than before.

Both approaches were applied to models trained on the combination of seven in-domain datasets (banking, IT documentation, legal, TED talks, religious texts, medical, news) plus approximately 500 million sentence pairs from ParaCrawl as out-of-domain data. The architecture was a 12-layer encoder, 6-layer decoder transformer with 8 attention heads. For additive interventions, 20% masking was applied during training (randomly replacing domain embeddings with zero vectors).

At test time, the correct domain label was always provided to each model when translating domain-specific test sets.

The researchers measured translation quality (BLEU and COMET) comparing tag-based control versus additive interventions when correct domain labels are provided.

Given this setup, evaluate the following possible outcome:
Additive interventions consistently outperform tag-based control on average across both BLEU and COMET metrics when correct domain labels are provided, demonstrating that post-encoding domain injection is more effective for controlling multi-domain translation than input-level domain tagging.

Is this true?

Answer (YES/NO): NO